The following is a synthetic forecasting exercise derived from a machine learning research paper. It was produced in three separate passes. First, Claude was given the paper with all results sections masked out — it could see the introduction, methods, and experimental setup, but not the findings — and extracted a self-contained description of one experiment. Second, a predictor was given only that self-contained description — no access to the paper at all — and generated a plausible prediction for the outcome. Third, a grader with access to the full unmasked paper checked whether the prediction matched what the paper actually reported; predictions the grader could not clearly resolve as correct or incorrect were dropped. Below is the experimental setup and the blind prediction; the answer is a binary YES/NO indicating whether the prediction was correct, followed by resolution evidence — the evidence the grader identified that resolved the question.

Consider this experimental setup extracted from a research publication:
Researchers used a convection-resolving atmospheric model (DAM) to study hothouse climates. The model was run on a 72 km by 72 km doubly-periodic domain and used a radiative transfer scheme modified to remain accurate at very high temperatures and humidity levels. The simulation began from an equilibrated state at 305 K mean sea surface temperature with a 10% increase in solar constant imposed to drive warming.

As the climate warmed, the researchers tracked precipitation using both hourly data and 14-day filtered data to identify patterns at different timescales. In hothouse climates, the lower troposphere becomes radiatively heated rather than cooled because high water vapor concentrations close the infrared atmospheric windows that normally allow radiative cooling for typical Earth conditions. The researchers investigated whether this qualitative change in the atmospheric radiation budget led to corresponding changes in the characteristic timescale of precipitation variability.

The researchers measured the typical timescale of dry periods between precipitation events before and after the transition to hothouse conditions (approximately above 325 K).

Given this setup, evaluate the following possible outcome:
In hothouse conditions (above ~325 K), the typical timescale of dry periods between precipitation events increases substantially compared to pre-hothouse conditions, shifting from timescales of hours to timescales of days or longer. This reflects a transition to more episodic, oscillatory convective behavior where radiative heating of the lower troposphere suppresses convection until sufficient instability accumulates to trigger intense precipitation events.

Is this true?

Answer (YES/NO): YES